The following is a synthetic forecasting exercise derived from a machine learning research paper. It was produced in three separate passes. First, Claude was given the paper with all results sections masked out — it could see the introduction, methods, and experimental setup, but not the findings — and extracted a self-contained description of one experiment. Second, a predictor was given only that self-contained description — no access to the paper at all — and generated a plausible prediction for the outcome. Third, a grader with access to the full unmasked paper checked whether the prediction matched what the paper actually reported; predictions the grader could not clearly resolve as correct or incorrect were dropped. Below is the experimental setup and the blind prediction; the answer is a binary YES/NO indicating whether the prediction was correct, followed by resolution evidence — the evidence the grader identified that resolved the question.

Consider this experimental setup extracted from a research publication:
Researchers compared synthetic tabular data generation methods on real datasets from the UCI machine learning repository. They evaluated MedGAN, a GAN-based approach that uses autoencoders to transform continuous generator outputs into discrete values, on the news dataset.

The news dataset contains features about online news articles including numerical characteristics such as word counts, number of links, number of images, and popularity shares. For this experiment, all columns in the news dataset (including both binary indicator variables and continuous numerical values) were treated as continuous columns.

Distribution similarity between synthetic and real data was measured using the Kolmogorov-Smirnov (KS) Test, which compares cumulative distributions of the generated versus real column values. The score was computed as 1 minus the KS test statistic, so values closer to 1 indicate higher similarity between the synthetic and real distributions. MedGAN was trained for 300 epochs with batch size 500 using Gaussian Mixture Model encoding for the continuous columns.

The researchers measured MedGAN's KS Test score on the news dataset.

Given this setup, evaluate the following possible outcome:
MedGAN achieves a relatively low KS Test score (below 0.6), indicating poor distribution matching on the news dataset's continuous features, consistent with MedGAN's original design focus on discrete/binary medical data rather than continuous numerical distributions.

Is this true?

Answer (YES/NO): NO